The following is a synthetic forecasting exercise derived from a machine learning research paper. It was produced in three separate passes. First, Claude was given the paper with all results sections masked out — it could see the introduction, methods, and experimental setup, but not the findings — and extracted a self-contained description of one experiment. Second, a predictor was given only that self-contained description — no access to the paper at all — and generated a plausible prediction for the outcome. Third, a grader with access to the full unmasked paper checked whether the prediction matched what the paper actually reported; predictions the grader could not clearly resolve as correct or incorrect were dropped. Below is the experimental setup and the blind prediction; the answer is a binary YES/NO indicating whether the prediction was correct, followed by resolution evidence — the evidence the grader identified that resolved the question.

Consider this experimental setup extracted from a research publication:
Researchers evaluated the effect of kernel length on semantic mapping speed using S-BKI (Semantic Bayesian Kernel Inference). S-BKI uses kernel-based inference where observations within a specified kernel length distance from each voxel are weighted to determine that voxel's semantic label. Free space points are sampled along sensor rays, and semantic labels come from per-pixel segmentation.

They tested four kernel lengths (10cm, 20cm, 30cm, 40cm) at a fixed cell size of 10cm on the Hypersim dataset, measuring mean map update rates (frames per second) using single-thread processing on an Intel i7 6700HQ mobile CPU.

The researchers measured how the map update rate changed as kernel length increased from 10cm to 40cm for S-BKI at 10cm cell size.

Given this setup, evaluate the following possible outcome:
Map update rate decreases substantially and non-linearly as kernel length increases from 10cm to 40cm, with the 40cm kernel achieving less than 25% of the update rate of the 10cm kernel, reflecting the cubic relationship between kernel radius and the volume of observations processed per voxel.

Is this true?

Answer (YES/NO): NO